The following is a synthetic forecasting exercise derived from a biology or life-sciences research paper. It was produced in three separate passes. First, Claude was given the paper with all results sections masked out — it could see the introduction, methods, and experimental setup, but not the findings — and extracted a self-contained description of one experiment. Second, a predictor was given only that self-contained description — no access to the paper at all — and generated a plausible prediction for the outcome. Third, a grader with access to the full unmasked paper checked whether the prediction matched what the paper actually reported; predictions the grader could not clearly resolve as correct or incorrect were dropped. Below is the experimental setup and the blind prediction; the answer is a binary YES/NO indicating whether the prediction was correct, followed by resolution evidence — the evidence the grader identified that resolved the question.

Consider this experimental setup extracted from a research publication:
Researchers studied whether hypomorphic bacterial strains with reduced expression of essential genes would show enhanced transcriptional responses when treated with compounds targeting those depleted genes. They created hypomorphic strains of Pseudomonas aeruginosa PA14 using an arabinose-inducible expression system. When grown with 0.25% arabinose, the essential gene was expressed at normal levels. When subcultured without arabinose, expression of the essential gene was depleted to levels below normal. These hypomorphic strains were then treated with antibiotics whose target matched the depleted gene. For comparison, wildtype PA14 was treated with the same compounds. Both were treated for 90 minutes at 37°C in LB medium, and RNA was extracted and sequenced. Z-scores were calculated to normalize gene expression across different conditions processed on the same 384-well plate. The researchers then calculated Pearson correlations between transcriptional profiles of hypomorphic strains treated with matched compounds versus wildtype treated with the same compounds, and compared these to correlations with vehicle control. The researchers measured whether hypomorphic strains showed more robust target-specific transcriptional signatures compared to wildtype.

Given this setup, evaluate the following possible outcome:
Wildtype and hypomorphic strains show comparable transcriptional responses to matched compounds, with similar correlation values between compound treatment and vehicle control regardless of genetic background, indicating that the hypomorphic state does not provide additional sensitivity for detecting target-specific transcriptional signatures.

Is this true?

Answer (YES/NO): NO